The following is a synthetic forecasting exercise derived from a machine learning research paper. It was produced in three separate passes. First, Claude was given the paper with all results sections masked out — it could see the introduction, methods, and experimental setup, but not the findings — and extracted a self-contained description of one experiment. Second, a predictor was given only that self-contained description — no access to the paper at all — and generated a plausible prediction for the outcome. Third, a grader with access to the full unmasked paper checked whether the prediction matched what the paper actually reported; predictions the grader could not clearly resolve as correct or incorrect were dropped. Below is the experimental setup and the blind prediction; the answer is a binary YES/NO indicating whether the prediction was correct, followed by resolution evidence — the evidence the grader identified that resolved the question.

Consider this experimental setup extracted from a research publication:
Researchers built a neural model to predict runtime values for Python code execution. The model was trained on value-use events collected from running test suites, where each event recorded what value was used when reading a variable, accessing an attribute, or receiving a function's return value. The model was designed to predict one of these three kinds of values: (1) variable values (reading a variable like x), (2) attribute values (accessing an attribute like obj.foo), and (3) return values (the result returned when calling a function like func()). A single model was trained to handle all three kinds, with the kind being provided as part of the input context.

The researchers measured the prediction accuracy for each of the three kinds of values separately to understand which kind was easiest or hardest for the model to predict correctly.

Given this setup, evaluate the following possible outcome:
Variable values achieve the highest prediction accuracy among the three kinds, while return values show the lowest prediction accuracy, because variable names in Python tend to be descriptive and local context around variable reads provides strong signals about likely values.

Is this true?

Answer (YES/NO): NO